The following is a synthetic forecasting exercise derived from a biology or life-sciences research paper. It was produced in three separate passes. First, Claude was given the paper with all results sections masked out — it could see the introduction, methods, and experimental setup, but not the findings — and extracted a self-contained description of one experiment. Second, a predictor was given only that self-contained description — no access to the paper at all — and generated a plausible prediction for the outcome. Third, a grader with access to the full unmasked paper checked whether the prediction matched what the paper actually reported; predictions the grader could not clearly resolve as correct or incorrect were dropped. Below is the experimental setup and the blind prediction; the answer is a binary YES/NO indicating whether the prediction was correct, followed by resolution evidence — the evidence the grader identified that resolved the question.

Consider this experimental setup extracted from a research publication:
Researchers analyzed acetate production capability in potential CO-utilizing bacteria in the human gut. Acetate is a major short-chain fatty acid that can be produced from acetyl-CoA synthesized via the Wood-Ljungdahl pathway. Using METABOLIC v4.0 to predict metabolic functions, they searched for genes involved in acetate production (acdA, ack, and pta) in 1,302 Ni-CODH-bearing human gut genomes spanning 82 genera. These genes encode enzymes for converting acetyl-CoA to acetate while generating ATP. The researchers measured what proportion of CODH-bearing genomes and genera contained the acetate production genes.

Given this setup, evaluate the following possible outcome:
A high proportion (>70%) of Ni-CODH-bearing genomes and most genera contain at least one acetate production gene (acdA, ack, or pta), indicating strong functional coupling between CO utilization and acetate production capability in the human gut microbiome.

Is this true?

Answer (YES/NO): YES